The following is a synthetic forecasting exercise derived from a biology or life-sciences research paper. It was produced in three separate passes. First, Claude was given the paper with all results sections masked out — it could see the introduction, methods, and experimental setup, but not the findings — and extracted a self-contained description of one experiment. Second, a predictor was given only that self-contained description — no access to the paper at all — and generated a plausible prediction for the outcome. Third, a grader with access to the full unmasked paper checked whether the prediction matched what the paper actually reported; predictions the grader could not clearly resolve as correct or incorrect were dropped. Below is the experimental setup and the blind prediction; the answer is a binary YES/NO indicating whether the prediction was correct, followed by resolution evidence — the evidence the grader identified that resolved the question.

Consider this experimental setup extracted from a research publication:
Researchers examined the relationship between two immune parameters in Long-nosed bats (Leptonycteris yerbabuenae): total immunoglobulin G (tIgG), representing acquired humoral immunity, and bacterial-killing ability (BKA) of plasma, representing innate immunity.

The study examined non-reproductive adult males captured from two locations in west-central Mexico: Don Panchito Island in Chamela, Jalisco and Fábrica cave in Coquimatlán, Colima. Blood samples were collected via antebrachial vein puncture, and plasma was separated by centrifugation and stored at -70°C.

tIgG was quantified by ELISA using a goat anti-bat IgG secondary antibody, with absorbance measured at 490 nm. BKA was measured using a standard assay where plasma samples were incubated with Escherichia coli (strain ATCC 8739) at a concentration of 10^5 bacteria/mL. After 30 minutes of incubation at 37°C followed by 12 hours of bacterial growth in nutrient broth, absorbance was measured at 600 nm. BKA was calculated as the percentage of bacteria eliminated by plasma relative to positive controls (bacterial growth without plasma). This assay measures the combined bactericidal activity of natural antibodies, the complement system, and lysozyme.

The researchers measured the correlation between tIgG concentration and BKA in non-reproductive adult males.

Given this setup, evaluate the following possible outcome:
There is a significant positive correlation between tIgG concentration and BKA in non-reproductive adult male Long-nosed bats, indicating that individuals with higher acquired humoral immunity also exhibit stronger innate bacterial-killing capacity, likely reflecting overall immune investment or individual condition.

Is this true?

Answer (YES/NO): NO